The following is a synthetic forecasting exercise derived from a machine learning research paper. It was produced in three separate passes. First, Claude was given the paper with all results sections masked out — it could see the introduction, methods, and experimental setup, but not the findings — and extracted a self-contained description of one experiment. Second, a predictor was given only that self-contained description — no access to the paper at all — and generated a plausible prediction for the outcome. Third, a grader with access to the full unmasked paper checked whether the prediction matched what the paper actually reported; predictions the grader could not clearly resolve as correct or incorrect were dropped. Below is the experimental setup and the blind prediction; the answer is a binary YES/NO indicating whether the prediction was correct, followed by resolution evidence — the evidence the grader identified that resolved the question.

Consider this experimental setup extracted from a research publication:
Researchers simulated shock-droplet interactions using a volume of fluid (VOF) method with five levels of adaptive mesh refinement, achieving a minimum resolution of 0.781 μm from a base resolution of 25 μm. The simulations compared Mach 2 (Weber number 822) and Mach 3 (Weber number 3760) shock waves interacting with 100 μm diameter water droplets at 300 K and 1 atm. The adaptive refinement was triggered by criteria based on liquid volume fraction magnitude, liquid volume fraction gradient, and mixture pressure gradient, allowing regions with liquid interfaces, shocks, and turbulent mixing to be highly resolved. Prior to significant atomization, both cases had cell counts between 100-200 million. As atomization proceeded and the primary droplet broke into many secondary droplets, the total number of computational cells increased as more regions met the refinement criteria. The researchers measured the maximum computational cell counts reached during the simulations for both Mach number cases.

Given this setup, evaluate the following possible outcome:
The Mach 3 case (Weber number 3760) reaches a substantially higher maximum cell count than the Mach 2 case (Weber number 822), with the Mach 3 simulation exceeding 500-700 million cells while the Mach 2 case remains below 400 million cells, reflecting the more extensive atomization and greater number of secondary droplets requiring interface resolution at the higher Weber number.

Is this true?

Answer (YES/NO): NO